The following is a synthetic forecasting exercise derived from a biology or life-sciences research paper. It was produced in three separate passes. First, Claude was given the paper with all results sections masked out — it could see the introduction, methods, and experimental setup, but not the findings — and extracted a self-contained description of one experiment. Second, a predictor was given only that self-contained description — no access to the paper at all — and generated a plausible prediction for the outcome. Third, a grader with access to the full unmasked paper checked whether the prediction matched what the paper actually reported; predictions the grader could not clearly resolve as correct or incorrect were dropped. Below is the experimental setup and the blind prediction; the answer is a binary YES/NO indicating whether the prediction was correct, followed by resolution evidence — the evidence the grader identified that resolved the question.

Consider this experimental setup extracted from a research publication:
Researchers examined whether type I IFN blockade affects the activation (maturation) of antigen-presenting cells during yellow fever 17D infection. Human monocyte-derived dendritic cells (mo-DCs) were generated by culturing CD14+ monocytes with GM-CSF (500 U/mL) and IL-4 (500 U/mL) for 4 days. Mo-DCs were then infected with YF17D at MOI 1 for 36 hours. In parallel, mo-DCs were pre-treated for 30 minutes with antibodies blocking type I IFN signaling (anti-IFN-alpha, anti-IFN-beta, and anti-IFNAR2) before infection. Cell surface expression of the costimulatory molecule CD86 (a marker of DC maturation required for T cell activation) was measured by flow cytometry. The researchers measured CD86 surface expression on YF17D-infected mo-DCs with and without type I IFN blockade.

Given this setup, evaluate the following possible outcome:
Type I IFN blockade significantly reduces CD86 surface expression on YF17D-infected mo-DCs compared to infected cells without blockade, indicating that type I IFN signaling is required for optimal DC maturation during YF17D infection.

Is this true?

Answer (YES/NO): NO